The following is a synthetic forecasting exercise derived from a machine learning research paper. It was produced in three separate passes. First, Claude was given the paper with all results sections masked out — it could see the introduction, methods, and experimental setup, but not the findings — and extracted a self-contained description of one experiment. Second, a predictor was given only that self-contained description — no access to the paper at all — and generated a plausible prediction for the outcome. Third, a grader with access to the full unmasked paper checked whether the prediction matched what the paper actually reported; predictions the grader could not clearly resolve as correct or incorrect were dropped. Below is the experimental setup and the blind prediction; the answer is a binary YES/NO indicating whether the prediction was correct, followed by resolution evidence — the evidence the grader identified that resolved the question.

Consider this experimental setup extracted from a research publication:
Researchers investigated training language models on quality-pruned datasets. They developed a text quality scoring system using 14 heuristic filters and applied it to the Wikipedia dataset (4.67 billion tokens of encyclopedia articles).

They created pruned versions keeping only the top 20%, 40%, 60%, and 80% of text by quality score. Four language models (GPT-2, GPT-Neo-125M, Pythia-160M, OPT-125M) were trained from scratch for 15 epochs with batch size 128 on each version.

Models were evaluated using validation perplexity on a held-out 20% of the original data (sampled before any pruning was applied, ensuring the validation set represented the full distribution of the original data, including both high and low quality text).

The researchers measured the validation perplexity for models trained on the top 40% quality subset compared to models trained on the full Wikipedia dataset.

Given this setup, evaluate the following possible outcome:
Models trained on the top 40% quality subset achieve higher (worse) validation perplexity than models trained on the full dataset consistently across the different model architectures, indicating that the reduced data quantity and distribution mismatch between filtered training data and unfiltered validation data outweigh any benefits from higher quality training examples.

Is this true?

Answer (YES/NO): YES